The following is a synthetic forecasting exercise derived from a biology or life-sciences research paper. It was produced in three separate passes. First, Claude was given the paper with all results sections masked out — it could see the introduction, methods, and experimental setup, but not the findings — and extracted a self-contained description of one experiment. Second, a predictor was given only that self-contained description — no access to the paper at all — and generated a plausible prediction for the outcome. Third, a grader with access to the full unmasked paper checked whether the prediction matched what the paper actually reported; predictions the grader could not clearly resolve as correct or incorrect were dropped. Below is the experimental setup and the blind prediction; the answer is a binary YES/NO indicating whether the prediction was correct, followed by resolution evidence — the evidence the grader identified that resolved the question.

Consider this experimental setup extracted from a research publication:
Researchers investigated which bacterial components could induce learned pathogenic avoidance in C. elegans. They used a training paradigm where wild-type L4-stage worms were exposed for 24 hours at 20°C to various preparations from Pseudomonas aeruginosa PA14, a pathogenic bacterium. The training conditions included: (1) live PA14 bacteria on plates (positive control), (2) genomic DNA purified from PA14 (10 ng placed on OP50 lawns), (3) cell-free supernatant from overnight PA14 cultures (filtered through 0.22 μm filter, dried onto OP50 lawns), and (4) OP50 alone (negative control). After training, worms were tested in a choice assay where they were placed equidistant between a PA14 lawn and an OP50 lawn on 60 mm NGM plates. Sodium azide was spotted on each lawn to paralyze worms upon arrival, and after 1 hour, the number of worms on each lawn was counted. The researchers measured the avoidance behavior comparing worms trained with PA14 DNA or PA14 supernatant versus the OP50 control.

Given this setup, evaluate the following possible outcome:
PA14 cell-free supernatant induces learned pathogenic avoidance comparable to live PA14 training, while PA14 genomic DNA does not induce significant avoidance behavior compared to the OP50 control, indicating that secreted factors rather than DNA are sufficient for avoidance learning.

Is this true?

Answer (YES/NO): NO